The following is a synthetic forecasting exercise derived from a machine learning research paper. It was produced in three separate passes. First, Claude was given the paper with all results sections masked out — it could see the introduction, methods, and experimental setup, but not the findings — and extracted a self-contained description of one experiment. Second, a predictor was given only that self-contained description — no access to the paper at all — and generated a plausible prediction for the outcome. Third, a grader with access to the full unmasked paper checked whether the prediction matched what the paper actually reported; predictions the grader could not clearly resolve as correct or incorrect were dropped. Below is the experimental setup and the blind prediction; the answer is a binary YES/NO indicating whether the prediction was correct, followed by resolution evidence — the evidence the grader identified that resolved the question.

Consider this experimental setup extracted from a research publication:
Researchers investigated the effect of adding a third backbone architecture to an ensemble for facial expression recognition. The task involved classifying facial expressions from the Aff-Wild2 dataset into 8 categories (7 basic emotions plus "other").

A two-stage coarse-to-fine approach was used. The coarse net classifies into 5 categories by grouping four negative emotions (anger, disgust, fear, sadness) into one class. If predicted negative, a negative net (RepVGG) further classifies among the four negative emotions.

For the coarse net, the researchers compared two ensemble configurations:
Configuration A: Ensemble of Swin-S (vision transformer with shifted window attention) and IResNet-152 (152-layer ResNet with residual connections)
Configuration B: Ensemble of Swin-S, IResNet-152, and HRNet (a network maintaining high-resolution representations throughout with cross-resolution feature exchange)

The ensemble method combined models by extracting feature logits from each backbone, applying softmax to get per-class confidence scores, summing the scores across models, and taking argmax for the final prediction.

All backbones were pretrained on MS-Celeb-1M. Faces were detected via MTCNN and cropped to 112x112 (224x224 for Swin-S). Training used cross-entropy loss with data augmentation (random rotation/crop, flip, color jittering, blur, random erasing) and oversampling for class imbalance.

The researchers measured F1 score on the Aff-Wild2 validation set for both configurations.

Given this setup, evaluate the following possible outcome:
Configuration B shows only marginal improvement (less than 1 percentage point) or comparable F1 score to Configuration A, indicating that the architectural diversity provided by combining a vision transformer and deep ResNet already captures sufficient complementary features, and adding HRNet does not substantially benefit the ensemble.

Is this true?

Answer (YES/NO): NO